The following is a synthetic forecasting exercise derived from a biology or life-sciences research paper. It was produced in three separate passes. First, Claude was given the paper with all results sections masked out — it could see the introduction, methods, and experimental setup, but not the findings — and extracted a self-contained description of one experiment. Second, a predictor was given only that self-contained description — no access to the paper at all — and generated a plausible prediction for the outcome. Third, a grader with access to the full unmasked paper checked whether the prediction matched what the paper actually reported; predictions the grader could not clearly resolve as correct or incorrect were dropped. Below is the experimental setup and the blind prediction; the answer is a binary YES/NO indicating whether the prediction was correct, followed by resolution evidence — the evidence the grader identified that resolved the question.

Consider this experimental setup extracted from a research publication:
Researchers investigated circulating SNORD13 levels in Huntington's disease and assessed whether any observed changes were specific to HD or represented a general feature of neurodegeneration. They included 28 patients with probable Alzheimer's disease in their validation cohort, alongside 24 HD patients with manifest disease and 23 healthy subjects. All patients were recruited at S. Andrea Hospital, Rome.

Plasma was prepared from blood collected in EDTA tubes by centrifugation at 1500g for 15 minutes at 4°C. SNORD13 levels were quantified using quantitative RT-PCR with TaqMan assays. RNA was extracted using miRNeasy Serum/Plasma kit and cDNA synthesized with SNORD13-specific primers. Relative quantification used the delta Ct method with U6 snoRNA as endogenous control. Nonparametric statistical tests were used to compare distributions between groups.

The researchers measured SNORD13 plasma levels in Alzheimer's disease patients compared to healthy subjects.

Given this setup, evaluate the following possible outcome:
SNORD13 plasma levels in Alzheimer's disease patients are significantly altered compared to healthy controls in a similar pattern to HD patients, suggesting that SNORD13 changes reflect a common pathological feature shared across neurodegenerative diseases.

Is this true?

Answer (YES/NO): NO